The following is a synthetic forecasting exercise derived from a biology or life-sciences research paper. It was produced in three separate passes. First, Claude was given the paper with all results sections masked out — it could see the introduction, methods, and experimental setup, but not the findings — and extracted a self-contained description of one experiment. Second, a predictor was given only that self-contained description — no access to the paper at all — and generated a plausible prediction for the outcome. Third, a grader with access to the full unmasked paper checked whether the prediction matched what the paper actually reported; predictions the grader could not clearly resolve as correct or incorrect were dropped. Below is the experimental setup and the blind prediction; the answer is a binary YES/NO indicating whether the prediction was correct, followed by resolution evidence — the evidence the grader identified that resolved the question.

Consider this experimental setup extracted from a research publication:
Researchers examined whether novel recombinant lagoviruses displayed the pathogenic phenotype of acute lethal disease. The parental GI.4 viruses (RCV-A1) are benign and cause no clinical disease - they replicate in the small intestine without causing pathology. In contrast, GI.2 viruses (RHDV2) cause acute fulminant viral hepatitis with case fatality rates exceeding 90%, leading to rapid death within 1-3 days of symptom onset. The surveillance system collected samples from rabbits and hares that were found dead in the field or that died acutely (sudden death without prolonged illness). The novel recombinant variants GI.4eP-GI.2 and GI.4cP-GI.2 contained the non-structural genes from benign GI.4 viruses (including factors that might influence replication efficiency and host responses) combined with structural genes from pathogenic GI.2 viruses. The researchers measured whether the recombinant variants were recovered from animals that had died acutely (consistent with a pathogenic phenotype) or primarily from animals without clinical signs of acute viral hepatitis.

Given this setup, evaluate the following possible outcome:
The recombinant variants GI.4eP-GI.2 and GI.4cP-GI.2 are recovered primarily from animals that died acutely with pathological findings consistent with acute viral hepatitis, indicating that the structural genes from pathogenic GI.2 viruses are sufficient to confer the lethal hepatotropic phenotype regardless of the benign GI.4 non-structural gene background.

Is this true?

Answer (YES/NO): YES